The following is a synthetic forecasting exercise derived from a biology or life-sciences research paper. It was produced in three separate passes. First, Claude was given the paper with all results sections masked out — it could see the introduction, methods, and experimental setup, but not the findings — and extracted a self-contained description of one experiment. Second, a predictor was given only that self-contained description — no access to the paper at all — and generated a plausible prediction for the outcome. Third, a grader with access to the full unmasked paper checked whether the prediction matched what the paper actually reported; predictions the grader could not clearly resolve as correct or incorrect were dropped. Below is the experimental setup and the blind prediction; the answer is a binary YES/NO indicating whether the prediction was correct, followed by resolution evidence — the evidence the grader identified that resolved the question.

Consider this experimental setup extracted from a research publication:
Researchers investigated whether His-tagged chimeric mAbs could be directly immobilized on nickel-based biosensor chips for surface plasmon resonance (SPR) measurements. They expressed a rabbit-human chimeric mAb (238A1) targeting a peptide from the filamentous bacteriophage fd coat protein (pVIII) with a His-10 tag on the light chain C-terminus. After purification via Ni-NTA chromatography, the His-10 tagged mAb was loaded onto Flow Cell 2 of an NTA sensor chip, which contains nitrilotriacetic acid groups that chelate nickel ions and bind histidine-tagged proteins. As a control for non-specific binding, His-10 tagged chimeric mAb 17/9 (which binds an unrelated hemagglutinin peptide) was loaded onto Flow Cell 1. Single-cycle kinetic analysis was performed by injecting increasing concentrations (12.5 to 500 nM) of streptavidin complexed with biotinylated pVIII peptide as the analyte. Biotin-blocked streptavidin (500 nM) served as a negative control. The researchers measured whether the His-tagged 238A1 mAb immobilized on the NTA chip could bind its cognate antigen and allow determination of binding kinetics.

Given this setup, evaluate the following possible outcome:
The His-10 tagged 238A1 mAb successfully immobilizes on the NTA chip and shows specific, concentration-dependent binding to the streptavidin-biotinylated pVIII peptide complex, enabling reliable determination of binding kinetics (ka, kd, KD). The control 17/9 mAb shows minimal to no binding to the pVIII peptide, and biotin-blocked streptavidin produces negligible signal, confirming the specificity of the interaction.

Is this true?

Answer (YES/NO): YES